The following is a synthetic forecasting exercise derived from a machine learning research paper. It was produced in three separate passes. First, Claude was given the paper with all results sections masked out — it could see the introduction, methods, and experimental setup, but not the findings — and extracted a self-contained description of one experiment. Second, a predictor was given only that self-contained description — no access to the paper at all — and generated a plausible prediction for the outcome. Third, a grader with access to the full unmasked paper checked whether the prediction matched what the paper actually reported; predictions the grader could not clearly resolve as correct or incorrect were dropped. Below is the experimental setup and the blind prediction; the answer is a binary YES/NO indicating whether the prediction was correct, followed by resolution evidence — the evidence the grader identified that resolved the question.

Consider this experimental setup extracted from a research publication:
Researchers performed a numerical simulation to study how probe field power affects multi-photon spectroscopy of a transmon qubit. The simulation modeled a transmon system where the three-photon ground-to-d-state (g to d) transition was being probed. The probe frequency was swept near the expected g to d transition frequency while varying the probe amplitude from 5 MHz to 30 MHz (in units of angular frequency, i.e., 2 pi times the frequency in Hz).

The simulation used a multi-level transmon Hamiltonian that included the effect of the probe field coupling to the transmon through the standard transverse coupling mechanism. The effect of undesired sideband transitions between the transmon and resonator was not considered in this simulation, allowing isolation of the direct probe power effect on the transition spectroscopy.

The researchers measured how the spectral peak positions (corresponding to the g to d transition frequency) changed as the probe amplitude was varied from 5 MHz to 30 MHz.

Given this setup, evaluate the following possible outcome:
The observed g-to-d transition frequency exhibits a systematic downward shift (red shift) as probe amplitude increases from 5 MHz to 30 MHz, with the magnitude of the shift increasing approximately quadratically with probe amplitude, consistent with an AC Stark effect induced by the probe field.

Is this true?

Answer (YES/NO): NO